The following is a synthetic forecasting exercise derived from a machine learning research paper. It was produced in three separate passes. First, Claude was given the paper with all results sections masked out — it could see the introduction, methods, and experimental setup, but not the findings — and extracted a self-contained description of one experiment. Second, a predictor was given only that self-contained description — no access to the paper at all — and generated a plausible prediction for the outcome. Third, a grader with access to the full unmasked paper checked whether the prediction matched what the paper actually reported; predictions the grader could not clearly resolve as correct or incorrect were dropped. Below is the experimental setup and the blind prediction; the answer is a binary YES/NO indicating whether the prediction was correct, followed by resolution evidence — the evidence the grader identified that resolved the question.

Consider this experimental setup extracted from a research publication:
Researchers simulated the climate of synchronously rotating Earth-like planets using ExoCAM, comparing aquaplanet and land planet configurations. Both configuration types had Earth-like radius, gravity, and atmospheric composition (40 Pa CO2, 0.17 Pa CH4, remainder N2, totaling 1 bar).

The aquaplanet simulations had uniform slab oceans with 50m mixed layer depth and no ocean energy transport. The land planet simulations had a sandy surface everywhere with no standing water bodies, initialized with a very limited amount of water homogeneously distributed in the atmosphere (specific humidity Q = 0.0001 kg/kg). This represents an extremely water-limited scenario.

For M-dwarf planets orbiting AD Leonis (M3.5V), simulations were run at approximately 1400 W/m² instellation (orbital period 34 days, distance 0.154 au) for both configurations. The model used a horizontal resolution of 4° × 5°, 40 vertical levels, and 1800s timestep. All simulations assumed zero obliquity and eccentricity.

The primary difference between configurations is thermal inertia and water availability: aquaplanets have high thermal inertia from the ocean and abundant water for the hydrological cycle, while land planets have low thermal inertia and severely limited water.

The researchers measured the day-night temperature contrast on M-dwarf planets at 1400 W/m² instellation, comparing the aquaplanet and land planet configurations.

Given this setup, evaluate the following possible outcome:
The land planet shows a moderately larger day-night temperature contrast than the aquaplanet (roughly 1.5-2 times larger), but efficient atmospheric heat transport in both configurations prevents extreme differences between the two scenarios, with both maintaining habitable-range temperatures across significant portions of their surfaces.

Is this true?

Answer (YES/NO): NO